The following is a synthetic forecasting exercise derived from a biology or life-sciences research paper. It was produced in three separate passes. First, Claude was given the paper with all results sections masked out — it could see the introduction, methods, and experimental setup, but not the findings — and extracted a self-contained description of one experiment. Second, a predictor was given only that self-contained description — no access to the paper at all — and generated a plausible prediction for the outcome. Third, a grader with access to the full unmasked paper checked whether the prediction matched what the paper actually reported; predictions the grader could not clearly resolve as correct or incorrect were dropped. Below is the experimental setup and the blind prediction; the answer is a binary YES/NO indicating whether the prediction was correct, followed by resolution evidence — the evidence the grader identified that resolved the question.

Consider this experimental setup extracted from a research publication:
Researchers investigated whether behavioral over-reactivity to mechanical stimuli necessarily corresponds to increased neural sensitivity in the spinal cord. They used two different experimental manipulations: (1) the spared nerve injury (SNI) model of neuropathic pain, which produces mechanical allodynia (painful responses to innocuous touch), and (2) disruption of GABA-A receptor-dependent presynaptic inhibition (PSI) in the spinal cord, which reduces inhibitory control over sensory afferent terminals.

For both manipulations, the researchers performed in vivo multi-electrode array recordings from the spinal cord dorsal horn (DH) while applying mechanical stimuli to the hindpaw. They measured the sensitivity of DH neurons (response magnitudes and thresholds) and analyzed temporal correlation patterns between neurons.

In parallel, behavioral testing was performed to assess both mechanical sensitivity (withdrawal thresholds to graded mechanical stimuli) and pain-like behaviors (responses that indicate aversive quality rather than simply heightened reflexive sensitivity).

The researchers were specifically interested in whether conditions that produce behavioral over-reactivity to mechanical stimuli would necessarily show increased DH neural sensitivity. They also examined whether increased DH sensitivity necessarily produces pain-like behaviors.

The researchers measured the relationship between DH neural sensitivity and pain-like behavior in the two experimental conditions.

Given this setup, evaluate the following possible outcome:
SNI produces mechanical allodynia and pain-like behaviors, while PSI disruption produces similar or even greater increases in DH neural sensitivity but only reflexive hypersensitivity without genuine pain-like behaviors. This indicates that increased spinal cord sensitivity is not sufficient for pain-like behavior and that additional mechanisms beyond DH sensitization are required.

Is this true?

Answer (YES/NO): NO